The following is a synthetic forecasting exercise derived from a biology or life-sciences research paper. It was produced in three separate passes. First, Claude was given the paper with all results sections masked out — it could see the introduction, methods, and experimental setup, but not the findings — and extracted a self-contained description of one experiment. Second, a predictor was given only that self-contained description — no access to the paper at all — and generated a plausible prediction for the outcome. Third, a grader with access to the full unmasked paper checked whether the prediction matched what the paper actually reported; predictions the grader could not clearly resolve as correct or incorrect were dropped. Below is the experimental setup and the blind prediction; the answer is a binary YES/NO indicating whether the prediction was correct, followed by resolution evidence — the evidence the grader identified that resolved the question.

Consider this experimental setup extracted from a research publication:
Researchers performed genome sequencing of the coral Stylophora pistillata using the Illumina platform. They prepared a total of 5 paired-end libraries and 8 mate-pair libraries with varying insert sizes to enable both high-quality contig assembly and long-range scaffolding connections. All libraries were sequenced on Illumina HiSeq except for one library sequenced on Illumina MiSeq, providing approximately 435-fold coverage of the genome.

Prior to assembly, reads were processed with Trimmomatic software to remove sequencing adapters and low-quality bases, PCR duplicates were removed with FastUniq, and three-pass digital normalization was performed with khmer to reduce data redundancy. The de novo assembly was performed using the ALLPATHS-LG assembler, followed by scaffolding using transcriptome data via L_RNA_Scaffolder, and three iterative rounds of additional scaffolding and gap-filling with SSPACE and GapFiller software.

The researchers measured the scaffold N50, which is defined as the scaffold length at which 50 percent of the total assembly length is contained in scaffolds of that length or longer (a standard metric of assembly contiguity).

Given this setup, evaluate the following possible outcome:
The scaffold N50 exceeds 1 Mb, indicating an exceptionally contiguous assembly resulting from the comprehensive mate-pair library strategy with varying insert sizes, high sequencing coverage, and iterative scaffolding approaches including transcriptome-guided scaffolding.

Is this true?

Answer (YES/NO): NO